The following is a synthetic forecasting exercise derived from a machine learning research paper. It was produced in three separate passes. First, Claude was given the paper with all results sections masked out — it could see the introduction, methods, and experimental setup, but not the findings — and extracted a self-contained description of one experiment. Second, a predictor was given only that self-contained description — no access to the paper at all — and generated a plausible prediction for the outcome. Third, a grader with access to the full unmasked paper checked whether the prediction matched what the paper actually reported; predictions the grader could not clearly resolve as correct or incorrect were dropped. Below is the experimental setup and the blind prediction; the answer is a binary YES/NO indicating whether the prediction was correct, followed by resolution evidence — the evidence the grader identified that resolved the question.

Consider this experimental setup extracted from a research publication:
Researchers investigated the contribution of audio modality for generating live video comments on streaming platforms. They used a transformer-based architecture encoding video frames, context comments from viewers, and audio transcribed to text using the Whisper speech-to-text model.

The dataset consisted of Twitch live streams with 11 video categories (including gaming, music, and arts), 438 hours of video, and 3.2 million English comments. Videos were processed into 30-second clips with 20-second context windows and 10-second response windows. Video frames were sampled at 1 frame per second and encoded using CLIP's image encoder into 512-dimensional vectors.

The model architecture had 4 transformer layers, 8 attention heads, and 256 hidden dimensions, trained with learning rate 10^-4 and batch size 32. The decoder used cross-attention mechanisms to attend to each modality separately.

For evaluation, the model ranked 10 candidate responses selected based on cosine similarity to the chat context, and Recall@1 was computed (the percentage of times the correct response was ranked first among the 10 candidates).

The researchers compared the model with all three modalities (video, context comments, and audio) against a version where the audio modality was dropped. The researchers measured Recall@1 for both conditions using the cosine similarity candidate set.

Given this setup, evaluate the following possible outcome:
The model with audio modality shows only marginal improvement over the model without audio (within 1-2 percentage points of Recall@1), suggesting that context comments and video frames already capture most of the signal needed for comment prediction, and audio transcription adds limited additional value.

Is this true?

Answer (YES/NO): NO